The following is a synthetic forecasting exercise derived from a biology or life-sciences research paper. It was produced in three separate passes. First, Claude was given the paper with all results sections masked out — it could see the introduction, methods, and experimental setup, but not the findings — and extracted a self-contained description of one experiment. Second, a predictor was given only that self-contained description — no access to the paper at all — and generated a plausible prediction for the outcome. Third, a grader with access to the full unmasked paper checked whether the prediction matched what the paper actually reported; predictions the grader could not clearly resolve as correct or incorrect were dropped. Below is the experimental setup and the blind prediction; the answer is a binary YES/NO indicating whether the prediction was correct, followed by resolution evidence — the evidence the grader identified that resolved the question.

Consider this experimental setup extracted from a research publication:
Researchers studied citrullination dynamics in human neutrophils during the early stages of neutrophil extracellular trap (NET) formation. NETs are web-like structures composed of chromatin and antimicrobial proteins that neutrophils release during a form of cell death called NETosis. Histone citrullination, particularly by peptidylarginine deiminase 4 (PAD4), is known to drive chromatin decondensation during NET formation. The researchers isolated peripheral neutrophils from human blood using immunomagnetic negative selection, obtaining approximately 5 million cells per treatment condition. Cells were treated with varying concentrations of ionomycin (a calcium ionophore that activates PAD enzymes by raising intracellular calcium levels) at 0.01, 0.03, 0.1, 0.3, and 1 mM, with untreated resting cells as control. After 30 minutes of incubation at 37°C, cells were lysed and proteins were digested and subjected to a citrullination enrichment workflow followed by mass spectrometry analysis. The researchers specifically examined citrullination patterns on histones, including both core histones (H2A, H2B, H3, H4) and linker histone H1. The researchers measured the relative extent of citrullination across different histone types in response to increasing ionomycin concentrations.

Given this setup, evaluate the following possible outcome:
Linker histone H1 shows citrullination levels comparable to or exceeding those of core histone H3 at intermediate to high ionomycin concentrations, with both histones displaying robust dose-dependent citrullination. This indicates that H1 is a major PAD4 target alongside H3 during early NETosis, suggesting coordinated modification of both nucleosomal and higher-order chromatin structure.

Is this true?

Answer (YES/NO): YES